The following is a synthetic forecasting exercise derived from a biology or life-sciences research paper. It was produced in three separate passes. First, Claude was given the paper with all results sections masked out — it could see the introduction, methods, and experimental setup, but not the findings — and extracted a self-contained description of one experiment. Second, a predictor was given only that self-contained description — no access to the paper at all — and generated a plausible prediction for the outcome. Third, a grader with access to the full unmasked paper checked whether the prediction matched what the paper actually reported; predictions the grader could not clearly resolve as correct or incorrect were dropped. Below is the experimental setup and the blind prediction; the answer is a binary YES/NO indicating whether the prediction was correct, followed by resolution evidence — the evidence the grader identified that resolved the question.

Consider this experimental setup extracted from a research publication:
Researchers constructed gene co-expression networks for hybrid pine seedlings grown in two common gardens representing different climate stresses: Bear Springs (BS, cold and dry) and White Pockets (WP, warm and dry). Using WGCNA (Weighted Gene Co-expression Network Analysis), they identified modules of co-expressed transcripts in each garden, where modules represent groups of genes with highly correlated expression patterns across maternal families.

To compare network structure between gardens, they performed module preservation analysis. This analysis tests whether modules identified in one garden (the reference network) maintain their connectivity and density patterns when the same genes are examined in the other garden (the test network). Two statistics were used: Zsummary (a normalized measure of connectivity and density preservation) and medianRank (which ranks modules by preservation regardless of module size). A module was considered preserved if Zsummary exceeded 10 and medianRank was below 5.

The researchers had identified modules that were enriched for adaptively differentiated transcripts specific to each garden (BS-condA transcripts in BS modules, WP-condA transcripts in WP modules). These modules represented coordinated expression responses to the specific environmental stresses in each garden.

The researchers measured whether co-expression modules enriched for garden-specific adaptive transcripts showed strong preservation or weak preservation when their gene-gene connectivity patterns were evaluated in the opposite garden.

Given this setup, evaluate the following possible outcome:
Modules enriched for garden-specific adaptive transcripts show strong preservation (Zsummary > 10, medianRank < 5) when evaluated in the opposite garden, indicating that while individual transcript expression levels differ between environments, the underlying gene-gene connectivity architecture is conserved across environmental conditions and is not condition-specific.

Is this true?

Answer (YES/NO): NO